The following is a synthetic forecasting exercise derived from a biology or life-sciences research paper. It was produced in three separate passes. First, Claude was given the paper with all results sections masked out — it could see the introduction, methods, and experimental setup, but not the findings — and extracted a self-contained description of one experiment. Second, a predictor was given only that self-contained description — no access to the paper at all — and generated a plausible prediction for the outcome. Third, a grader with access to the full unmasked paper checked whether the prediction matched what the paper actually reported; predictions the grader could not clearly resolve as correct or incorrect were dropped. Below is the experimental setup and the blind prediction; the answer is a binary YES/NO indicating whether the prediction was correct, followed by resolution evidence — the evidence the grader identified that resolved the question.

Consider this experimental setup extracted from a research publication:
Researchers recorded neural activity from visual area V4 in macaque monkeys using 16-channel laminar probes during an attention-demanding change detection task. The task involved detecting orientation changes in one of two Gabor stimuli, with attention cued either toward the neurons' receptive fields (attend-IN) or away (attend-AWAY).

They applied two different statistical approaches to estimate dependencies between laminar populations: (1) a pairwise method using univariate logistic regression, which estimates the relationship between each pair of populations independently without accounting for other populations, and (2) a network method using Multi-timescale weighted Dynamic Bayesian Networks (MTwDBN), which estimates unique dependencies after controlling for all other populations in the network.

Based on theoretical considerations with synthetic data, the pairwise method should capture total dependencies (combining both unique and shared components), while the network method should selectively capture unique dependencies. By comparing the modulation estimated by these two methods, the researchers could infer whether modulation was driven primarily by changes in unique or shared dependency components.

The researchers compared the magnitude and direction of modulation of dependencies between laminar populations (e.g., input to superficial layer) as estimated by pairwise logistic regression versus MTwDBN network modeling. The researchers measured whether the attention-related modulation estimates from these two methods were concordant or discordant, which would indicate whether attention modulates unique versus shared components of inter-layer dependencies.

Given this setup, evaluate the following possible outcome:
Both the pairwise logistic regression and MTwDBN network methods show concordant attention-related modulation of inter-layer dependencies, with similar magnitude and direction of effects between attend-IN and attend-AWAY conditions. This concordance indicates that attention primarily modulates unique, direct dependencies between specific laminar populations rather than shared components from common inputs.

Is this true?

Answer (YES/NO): NO